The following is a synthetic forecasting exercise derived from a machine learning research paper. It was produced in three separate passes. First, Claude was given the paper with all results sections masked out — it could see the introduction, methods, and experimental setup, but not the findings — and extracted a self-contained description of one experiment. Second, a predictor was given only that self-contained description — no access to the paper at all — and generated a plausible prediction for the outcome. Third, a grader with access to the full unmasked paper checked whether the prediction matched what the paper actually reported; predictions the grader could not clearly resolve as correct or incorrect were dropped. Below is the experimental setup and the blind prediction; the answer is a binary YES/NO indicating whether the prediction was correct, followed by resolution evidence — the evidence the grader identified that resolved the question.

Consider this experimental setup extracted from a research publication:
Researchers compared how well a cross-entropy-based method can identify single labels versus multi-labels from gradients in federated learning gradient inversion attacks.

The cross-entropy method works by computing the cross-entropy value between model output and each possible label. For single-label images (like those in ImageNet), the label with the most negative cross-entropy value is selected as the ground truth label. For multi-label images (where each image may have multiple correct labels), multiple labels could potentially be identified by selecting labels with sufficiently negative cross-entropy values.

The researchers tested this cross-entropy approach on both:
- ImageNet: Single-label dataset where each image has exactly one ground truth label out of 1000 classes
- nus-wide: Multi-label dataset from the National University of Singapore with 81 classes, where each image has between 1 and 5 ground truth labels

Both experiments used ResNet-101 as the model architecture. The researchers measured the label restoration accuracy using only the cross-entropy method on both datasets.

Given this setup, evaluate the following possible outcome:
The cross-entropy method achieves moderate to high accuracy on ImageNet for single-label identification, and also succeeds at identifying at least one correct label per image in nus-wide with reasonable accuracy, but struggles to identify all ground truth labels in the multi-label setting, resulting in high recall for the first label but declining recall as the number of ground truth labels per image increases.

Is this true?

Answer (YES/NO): NO